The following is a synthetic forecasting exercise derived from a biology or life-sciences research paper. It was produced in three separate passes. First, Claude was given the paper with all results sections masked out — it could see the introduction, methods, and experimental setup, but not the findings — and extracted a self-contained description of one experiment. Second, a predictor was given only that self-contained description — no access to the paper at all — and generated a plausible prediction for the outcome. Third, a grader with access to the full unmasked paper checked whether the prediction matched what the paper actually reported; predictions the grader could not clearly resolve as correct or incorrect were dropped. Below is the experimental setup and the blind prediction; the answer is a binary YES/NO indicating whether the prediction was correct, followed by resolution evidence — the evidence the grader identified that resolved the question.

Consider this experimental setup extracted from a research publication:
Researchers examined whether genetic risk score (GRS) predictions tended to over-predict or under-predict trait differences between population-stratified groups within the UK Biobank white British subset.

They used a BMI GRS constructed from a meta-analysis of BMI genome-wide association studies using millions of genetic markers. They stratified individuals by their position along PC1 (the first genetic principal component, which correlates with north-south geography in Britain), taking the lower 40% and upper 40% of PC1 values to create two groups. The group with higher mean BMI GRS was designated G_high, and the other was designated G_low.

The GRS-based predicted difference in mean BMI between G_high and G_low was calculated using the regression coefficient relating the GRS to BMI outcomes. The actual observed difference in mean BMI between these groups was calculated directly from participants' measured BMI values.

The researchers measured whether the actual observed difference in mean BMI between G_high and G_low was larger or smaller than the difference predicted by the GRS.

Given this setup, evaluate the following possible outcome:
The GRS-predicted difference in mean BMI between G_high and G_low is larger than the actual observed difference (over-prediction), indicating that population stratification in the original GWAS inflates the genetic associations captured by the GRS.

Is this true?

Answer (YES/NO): NO